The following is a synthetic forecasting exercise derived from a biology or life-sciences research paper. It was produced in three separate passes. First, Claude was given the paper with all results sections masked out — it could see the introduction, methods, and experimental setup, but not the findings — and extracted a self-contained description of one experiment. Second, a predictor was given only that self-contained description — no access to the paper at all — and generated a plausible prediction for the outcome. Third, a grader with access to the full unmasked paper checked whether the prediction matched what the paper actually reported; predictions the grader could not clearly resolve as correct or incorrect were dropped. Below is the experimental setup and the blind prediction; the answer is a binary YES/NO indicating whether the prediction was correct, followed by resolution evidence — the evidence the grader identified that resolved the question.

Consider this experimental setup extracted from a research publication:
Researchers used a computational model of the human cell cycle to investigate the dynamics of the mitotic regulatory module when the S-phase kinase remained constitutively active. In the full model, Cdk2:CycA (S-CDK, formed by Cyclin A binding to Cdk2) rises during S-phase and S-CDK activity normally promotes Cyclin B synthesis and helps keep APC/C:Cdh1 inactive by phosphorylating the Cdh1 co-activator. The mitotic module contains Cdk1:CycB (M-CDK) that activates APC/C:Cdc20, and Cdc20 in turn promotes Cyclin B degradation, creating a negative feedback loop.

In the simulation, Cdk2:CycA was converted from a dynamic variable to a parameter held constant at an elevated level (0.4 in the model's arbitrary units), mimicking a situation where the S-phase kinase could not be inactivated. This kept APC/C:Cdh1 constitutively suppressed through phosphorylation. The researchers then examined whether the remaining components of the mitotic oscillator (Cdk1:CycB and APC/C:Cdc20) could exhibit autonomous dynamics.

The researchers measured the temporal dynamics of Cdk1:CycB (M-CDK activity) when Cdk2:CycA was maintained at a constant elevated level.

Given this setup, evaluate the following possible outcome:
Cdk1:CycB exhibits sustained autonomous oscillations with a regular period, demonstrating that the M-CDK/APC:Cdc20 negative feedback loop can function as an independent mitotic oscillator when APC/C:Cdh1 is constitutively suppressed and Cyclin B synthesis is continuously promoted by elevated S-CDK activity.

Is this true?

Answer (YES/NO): YES